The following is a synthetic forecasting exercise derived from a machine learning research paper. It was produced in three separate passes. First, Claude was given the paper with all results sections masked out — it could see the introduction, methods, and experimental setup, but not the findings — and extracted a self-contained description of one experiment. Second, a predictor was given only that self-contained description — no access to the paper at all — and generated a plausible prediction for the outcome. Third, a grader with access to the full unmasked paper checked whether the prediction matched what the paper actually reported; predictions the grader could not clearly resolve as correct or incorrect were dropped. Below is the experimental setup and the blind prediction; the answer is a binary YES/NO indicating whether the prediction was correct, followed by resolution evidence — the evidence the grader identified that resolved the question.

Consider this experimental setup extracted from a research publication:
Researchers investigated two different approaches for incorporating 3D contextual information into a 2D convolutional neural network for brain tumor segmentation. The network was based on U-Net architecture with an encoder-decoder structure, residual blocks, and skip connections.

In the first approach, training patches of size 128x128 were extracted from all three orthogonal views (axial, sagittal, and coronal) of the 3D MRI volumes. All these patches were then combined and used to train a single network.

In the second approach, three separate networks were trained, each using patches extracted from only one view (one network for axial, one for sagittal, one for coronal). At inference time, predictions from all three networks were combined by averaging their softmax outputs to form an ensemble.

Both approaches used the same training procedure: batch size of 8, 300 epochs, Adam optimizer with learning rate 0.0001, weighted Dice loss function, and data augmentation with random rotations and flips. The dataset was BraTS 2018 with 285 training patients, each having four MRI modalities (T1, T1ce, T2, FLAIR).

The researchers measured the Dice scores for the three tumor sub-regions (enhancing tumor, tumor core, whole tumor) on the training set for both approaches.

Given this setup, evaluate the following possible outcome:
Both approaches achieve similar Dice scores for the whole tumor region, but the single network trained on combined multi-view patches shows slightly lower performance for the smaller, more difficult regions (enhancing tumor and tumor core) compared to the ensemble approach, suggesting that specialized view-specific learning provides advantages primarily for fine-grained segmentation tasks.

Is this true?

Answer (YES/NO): YES